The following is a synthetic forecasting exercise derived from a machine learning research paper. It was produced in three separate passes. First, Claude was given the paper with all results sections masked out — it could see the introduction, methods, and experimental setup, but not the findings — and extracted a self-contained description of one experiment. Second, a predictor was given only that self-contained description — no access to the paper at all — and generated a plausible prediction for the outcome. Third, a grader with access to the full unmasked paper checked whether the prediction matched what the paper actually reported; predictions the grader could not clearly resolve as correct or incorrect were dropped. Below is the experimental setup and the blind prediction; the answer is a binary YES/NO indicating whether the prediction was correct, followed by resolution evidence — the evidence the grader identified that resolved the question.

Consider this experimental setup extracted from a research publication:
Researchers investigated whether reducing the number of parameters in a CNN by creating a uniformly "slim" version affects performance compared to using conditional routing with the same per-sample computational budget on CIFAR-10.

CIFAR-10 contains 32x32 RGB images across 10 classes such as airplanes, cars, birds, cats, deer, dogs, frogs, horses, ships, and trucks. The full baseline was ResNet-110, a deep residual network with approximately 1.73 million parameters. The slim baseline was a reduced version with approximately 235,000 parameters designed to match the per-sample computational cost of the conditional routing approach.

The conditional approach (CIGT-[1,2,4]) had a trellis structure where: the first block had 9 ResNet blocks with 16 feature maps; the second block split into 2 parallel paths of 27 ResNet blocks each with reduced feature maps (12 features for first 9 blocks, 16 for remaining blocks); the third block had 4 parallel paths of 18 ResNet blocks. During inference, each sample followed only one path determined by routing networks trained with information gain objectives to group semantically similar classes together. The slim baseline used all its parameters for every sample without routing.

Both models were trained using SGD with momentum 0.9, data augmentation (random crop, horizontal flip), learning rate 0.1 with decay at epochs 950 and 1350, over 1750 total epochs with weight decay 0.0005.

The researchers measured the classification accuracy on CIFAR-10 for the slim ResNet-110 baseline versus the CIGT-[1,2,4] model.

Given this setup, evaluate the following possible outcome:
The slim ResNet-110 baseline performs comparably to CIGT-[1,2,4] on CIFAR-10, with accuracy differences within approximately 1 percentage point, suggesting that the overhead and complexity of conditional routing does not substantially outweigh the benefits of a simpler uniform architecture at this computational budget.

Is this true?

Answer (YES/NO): NO